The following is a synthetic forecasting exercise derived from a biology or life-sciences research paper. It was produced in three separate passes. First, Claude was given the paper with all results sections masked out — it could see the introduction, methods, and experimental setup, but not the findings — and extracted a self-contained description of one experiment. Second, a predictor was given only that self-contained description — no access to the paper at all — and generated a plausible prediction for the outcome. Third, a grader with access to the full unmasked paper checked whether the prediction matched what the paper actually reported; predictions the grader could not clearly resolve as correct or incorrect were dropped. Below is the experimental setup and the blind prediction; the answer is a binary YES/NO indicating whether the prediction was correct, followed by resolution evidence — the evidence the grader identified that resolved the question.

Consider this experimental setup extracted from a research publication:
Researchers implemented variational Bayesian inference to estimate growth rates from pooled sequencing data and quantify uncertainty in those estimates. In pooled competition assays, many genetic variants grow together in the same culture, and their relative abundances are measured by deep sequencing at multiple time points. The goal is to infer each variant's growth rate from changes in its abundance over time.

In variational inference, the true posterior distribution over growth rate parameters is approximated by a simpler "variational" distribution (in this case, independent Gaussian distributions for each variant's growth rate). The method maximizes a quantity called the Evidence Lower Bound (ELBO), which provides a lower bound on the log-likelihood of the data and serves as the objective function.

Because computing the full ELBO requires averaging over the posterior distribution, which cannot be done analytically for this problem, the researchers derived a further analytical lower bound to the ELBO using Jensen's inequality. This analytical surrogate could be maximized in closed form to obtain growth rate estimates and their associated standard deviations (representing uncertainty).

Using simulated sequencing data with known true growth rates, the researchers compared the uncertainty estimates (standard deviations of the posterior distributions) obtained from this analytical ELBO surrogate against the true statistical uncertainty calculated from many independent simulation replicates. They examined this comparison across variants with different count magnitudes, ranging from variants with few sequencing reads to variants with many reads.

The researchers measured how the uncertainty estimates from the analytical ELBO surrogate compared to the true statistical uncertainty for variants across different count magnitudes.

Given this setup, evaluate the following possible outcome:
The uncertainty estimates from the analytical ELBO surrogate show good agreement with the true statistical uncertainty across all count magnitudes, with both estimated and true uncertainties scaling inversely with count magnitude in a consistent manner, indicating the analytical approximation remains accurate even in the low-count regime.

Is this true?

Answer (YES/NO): NO